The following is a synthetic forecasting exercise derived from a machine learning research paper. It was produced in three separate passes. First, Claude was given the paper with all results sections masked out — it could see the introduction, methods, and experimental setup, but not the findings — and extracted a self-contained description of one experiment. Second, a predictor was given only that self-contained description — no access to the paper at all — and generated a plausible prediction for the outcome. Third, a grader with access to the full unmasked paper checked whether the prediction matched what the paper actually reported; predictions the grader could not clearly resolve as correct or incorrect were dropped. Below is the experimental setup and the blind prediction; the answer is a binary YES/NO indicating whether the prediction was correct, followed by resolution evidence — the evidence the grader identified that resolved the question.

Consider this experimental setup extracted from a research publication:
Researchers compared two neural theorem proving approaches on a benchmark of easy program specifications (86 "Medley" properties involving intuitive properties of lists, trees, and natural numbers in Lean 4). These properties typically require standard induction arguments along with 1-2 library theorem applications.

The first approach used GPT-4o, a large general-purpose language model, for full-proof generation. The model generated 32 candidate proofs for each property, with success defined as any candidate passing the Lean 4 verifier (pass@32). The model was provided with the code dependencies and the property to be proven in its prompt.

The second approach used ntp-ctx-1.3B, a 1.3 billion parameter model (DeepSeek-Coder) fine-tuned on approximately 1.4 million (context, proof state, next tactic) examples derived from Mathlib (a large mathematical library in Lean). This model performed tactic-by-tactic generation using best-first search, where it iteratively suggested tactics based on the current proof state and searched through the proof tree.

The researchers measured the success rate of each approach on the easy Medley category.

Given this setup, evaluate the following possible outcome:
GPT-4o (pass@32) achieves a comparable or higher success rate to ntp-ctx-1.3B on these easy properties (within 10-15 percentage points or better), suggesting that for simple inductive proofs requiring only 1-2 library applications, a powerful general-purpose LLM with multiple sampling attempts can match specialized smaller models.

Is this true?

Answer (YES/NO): YES